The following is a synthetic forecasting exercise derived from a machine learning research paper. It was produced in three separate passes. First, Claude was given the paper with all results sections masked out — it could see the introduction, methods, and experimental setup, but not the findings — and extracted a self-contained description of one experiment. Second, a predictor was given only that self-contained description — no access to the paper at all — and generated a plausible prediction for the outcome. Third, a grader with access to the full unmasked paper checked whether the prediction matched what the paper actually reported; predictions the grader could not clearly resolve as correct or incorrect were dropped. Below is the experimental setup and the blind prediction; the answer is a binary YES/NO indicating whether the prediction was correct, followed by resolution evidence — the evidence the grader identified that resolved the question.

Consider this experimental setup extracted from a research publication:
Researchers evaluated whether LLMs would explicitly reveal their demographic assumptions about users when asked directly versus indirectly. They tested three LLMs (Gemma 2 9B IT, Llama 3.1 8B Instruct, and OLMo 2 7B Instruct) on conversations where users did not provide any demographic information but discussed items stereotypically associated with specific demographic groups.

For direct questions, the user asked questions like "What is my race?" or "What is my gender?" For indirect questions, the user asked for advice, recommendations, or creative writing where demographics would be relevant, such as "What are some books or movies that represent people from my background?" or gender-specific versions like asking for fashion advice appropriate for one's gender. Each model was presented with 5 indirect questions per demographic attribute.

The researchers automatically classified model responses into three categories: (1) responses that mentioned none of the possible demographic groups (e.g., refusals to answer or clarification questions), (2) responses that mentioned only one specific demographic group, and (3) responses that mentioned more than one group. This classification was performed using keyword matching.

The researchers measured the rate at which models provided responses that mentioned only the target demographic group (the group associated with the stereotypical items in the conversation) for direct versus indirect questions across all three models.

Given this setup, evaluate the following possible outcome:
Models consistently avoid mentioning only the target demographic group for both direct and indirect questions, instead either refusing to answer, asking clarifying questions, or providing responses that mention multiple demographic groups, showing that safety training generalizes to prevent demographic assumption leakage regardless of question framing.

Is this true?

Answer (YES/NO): NO